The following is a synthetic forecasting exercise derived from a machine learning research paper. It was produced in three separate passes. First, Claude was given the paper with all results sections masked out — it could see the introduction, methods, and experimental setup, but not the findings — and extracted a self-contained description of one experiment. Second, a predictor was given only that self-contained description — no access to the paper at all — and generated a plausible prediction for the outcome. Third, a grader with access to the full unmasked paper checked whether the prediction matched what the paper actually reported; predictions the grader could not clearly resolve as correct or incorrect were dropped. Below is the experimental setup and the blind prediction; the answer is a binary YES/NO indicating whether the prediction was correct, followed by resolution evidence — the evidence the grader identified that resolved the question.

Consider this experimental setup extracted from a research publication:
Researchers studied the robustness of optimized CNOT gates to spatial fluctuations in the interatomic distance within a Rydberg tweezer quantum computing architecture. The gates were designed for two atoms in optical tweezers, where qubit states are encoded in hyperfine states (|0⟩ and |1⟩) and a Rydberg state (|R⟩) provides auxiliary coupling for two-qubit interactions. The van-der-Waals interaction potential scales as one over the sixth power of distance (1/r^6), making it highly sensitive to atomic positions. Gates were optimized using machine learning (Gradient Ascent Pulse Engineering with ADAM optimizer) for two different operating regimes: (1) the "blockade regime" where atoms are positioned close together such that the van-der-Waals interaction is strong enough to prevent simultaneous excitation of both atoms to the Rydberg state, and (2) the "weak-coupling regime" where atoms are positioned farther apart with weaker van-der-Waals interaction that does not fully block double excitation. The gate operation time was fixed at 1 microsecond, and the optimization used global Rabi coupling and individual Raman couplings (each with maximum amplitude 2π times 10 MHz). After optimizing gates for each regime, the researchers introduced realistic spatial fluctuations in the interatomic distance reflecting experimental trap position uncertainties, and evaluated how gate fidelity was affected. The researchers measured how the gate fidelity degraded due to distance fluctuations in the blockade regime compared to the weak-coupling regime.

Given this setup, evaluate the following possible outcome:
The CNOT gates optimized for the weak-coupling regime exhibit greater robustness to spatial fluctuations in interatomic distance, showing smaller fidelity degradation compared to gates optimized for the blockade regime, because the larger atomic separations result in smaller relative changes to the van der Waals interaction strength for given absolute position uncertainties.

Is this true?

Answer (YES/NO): YES